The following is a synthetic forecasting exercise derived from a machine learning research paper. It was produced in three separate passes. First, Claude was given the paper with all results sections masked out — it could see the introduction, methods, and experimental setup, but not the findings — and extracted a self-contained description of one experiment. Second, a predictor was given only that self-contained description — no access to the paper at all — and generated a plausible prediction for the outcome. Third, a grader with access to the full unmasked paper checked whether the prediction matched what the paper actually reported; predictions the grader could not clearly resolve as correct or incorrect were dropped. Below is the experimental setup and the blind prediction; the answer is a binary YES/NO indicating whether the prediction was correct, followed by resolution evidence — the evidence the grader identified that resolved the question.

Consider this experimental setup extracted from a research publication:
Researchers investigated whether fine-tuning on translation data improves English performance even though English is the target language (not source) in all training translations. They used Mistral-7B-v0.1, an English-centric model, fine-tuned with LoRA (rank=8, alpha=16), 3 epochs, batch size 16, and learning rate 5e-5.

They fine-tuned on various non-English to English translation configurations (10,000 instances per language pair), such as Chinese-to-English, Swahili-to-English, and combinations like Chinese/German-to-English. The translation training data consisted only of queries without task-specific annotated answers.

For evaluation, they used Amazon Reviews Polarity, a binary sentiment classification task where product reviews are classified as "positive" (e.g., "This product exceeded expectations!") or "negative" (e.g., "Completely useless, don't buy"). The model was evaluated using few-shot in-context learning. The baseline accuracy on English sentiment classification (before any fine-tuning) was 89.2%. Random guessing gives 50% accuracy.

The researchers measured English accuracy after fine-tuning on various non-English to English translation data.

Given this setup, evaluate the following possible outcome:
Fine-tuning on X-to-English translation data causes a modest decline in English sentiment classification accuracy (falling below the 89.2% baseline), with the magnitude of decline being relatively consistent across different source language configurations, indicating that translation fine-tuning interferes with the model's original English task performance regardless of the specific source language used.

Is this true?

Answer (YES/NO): NO